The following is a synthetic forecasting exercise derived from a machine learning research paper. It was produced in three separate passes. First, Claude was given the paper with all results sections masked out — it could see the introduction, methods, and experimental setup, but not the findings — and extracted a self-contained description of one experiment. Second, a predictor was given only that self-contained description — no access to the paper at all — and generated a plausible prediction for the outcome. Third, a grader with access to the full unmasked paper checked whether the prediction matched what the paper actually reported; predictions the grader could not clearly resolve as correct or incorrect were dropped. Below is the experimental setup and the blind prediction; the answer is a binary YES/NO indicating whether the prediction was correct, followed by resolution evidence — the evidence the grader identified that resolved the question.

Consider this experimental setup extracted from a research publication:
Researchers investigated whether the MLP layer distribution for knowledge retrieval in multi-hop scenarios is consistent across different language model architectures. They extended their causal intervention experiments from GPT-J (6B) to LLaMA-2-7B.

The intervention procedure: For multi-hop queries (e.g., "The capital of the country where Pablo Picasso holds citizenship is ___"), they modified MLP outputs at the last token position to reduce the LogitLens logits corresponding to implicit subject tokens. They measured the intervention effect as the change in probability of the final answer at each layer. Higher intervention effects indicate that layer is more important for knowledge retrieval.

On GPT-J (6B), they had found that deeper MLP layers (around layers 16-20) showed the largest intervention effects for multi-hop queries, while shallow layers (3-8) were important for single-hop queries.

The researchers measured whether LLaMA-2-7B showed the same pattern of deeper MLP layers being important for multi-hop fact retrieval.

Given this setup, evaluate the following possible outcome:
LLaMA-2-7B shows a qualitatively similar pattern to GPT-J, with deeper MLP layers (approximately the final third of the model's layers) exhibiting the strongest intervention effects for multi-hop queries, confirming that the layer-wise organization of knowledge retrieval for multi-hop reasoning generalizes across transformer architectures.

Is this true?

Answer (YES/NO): YES